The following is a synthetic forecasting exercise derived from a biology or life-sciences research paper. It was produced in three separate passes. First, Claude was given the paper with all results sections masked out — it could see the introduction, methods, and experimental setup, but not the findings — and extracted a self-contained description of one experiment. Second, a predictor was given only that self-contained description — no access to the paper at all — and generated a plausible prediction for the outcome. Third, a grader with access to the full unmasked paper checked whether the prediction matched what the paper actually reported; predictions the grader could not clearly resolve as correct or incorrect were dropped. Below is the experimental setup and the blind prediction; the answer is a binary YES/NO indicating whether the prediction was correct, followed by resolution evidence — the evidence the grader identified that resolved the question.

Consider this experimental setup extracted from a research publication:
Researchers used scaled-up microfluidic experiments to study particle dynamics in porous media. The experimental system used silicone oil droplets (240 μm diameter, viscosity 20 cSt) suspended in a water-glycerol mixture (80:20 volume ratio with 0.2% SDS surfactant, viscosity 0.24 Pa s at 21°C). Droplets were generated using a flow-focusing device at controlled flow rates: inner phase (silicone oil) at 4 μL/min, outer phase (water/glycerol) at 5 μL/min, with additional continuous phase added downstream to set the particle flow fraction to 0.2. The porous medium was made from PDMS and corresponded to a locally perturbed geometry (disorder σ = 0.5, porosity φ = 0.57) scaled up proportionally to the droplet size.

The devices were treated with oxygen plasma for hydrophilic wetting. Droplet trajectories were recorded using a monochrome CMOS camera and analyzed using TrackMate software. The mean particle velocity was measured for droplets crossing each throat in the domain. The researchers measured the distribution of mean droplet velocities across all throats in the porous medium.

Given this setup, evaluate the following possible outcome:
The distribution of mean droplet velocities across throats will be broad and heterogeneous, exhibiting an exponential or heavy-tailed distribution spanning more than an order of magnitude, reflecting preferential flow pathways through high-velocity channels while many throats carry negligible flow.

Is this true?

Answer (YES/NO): NO